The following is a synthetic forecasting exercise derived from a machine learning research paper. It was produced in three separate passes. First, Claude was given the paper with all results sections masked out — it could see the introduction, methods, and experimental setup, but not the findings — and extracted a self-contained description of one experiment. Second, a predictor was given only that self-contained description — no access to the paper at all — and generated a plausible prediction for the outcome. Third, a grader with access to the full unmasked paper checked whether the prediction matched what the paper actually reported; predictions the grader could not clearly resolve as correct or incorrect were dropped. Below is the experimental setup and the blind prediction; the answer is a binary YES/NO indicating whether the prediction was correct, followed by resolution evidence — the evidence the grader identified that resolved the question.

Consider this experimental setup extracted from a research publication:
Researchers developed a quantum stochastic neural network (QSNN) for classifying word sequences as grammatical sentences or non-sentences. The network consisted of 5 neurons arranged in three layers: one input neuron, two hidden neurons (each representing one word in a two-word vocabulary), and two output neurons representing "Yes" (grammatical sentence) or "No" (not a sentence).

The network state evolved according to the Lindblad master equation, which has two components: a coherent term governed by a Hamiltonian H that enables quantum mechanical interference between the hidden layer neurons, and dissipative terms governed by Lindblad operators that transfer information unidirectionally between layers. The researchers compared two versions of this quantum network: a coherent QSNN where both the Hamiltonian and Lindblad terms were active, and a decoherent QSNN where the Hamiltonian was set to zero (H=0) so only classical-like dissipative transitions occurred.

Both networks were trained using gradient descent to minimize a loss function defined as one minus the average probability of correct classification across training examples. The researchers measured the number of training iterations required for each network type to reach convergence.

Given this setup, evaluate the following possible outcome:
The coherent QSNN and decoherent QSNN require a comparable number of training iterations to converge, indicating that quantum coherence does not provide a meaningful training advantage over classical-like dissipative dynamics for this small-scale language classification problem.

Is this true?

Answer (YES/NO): NO